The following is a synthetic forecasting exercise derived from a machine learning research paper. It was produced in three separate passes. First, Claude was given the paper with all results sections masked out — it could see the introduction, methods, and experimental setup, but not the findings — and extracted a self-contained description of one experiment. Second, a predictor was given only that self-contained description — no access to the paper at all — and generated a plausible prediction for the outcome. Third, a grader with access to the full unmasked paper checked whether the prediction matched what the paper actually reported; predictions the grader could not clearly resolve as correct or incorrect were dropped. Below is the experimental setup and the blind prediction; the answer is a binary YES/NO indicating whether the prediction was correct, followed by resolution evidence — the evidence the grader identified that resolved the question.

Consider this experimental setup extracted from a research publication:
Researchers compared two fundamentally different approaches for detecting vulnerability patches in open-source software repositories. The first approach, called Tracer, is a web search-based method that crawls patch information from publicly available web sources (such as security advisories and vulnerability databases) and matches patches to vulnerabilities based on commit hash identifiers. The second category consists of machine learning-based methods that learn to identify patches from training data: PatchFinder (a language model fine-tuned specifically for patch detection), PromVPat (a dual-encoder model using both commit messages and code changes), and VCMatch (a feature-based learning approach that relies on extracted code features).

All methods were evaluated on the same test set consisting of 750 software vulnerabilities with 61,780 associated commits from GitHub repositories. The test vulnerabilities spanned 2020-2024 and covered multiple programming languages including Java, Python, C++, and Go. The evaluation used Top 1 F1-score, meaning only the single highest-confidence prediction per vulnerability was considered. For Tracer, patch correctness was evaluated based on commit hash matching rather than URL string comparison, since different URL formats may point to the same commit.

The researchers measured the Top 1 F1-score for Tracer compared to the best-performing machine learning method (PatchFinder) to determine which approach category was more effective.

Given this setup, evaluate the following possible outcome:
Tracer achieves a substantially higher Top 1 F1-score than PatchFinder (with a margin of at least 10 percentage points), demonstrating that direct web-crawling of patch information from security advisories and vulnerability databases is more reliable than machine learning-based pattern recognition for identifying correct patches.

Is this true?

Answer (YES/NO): YES